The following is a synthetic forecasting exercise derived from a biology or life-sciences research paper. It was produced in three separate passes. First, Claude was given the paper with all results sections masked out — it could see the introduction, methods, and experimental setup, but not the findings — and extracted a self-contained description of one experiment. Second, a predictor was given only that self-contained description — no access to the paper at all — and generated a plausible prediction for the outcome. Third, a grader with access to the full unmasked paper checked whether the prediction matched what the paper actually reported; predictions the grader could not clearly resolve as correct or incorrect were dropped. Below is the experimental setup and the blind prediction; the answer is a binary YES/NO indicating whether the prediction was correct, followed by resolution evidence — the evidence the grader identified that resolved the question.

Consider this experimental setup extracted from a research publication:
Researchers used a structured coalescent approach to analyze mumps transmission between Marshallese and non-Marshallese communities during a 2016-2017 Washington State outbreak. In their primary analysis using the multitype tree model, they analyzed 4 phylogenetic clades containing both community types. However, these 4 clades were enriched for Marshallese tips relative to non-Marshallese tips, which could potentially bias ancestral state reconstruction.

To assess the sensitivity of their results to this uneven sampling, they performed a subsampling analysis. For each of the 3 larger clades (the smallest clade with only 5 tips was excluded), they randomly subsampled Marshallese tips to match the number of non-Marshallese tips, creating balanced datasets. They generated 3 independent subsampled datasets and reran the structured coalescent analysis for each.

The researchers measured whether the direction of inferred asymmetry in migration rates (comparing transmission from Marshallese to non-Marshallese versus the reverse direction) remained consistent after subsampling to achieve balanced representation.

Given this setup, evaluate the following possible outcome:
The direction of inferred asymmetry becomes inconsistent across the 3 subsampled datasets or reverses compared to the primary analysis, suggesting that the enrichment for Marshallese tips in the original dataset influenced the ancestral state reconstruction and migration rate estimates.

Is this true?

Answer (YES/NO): NO